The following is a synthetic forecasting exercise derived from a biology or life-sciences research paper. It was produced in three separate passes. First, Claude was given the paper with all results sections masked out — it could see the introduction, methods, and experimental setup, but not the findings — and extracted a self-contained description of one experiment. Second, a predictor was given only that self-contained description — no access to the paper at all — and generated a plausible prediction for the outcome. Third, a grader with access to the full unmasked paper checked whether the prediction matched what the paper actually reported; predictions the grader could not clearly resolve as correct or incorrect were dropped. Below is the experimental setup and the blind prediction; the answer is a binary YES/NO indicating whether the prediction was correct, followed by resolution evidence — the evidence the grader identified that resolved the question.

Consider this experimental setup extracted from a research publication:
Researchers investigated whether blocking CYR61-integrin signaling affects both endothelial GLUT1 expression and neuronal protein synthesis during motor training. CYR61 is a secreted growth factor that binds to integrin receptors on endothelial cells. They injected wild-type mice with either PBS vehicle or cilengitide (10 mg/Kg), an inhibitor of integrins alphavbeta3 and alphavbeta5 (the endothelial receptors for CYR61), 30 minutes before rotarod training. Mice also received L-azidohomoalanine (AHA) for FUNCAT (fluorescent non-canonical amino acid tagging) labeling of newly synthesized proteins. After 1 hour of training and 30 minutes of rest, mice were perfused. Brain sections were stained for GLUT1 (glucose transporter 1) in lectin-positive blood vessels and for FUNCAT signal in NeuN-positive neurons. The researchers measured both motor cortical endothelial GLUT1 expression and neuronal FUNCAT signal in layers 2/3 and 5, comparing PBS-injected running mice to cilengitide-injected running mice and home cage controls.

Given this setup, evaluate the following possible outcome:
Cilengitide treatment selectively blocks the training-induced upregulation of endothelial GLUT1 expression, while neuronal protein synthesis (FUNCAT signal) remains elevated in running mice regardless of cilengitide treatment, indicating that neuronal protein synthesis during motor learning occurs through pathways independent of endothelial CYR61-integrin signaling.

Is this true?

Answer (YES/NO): NO